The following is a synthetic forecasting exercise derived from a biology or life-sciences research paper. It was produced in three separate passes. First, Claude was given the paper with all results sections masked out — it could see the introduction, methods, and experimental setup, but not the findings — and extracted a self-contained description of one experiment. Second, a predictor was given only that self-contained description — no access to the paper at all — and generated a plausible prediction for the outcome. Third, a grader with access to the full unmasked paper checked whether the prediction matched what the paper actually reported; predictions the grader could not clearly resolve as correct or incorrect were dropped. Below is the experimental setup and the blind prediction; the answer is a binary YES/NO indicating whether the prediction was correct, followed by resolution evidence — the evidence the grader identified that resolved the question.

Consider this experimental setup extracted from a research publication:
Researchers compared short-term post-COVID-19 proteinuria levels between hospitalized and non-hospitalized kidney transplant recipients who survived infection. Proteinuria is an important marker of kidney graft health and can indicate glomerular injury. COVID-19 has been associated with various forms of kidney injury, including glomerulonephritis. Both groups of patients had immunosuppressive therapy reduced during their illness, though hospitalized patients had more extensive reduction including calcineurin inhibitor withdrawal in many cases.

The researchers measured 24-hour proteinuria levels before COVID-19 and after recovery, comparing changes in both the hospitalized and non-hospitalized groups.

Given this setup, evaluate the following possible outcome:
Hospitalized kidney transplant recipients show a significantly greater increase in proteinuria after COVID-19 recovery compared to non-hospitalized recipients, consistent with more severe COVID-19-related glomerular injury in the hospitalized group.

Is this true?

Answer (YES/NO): NO